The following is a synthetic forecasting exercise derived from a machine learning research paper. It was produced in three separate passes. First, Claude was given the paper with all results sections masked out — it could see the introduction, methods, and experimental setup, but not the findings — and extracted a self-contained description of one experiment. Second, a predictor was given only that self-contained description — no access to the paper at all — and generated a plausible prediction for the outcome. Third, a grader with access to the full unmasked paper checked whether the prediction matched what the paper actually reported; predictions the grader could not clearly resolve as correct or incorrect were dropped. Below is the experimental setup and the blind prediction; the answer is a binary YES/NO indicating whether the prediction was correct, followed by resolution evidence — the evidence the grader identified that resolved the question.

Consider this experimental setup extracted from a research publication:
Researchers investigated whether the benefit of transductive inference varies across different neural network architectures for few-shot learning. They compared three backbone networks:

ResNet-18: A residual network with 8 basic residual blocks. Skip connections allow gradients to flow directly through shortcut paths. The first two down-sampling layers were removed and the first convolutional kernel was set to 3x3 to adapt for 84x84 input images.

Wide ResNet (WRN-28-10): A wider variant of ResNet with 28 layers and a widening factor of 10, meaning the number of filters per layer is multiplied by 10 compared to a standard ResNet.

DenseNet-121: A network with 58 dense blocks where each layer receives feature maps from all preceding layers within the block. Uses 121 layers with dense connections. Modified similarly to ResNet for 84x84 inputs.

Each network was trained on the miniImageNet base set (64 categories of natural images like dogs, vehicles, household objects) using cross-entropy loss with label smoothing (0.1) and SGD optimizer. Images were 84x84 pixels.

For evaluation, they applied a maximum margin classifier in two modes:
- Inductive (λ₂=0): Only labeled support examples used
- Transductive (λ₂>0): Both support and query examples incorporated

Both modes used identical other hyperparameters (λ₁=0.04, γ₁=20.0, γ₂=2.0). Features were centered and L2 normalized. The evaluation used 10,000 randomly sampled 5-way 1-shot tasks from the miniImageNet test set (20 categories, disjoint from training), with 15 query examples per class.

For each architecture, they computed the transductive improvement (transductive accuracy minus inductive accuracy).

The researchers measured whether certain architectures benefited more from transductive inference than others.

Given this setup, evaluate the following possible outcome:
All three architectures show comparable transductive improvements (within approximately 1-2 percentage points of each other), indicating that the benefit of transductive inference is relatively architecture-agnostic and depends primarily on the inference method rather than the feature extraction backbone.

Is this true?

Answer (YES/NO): YES